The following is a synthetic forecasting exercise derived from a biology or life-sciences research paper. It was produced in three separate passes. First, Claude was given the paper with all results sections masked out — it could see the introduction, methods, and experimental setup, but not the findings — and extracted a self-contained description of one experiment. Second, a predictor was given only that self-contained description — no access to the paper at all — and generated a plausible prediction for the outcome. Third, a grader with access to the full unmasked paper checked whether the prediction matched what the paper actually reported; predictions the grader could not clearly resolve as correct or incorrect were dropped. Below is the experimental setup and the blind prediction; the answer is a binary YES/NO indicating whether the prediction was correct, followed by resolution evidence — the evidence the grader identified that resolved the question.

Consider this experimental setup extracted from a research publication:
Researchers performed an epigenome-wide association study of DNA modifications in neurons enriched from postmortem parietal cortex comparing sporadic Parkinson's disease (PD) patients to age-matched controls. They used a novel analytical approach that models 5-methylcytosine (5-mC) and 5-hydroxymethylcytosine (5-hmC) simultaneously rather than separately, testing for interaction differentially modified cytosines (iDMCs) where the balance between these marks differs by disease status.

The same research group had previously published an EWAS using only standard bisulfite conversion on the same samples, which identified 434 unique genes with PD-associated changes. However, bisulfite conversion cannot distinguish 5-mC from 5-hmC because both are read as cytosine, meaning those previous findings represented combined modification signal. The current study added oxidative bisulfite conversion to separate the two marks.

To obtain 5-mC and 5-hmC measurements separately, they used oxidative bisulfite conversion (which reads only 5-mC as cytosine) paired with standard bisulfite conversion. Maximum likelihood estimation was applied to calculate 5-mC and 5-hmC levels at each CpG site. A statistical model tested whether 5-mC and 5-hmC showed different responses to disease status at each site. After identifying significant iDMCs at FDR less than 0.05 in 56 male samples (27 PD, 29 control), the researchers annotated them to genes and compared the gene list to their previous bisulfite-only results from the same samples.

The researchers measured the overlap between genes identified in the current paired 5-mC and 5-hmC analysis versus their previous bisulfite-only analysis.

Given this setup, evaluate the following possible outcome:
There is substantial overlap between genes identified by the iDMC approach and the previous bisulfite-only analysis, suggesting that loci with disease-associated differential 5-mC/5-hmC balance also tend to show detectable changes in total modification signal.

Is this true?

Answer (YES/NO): NO